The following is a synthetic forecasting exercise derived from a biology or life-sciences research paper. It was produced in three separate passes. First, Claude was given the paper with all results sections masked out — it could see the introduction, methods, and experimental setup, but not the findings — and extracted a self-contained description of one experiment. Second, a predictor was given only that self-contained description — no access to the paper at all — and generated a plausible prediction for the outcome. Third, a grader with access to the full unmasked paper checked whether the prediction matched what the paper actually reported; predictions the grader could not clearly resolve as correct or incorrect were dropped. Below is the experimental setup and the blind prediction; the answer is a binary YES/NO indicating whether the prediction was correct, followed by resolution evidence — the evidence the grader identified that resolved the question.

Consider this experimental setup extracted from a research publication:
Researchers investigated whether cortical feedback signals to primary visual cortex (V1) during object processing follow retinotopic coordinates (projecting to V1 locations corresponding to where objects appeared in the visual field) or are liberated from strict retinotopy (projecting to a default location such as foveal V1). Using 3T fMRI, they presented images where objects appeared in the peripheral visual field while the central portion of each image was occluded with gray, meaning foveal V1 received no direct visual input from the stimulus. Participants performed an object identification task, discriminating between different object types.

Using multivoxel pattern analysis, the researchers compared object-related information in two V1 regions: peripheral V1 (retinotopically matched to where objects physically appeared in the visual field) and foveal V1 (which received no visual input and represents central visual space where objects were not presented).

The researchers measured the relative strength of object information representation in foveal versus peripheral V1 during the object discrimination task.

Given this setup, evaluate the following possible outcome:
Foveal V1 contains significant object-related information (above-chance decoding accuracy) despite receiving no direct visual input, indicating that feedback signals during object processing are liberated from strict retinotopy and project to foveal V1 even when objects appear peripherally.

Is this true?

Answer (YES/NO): YES